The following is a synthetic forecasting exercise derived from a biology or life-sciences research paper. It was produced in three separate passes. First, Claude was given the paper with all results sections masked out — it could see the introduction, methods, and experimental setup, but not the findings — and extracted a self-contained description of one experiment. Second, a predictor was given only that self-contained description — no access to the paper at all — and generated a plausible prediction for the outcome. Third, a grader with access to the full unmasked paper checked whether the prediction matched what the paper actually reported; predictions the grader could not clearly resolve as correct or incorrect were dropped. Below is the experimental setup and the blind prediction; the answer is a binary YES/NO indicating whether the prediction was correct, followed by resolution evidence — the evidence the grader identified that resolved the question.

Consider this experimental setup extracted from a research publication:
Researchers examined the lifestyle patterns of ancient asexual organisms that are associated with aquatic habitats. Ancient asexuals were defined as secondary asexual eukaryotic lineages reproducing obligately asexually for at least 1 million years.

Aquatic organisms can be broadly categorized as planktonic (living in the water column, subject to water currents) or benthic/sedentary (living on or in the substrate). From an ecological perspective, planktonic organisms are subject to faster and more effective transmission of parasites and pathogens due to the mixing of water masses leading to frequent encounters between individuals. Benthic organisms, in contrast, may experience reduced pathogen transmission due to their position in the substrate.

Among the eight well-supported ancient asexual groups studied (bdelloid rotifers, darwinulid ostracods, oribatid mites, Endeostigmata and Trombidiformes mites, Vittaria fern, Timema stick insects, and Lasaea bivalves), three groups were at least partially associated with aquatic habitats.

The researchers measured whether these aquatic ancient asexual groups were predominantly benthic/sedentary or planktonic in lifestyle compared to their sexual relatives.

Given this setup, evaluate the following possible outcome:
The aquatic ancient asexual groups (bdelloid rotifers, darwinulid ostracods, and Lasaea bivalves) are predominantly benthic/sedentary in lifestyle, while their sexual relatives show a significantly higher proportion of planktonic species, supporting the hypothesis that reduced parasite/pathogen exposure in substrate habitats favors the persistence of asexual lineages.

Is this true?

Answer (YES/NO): YES